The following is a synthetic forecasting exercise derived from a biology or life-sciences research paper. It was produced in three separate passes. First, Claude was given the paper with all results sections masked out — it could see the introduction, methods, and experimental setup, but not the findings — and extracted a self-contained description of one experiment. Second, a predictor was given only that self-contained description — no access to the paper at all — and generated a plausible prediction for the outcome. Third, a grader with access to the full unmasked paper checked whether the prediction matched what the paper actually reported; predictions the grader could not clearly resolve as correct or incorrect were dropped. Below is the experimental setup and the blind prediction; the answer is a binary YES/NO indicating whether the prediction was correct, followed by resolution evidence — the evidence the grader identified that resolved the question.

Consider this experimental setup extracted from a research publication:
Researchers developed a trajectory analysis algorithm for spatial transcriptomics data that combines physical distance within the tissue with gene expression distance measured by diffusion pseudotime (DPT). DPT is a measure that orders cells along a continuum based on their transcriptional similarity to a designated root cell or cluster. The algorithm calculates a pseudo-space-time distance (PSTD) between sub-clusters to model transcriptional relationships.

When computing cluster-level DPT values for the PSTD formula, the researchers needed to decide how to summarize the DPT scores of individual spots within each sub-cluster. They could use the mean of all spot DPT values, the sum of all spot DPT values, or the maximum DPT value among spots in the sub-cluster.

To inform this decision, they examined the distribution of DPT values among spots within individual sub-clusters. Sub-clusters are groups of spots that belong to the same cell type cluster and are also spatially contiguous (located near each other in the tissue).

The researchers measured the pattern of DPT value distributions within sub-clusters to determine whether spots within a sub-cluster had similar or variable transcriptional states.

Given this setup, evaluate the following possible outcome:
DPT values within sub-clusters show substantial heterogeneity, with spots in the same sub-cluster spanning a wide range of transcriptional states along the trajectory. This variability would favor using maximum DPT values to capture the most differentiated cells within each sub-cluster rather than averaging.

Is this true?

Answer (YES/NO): YES